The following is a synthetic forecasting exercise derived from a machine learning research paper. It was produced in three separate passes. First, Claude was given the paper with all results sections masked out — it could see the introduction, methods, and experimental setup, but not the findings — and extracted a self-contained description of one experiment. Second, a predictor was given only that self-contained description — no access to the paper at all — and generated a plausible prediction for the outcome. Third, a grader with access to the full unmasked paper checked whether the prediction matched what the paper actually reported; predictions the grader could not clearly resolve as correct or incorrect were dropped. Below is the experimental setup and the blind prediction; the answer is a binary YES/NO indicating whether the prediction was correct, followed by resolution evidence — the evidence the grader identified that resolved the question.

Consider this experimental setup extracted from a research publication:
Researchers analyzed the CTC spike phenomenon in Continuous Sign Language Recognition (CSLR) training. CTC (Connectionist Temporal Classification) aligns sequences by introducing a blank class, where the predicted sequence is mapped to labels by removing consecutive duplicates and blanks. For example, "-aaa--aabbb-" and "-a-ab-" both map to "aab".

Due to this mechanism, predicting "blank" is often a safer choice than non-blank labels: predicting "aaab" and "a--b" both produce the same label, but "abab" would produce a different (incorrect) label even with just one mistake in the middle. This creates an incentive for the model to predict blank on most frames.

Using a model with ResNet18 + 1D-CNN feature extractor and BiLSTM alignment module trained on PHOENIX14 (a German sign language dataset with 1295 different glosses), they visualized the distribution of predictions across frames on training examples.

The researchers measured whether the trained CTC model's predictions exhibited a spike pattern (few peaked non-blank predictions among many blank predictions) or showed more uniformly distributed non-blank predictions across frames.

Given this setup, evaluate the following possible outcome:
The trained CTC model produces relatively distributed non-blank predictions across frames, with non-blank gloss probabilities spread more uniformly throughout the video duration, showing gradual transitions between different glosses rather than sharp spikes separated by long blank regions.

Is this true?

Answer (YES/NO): NO